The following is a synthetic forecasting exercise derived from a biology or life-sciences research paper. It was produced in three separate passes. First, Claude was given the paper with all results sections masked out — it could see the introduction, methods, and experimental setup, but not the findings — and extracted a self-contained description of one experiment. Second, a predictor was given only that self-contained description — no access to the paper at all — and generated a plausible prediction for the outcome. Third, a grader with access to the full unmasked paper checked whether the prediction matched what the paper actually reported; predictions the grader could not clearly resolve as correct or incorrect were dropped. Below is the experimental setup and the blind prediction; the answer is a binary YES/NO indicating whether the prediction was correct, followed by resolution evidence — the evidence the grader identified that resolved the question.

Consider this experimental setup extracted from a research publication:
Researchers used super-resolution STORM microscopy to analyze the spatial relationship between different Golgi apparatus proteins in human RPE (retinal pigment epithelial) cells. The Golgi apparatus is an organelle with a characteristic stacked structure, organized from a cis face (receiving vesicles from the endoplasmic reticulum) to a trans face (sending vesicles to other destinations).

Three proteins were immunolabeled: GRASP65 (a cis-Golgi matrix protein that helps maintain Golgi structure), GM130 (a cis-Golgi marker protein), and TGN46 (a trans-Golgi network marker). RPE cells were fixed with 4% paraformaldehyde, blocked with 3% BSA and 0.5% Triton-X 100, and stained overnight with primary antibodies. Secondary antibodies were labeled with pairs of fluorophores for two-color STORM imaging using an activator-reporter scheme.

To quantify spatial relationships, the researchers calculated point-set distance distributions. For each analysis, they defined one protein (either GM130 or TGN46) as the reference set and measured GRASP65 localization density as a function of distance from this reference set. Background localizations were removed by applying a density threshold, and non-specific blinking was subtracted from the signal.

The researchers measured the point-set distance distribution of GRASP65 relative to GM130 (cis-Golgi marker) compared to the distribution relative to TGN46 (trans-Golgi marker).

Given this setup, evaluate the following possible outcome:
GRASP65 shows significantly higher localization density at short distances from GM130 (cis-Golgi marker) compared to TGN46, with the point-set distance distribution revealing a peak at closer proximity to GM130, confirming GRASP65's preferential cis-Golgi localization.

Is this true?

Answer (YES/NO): YES